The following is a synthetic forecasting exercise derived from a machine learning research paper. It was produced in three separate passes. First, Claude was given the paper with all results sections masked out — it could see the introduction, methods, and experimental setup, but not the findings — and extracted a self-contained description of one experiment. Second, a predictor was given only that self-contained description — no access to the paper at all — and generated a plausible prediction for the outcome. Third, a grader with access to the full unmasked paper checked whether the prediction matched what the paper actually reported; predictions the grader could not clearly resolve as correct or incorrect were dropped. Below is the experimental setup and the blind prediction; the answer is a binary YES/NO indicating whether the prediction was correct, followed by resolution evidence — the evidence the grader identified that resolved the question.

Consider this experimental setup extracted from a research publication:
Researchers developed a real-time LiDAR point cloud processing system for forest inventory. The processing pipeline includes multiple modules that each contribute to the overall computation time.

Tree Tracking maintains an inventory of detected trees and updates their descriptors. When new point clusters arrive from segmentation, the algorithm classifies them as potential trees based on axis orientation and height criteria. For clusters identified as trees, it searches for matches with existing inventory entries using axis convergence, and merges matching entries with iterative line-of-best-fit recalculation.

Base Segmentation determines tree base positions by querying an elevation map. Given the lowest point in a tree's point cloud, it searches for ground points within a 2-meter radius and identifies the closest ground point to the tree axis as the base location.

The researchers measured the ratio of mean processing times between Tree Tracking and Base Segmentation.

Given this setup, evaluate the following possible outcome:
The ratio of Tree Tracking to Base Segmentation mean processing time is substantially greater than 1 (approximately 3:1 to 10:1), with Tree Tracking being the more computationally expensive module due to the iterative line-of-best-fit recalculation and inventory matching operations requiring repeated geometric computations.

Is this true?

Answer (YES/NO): YES